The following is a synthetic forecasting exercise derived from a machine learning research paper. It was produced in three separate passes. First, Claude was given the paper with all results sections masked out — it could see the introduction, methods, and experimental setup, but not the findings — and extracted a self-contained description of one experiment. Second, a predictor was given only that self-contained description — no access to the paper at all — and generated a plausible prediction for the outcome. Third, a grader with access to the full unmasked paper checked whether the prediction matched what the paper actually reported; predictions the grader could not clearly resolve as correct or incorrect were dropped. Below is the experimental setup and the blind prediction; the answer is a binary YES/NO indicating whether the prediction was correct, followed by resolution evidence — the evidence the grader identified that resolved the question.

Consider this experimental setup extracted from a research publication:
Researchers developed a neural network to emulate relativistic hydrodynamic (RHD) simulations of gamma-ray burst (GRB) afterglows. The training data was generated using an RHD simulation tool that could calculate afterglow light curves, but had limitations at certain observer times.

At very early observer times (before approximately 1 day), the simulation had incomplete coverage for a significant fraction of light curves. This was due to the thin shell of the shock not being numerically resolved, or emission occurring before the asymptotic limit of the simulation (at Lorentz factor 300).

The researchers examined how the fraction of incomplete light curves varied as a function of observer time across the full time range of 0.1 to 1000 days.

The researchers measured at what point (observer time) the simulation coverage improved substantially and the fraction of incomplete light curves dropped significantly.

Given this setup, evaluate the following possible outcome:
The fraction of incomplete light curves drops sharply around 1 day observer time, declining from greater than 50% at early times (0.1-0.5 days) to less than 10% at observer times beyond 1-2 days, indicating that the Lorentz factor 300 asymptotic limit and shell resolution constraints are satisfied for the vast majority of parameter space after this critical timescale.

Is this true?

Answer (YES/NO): NO